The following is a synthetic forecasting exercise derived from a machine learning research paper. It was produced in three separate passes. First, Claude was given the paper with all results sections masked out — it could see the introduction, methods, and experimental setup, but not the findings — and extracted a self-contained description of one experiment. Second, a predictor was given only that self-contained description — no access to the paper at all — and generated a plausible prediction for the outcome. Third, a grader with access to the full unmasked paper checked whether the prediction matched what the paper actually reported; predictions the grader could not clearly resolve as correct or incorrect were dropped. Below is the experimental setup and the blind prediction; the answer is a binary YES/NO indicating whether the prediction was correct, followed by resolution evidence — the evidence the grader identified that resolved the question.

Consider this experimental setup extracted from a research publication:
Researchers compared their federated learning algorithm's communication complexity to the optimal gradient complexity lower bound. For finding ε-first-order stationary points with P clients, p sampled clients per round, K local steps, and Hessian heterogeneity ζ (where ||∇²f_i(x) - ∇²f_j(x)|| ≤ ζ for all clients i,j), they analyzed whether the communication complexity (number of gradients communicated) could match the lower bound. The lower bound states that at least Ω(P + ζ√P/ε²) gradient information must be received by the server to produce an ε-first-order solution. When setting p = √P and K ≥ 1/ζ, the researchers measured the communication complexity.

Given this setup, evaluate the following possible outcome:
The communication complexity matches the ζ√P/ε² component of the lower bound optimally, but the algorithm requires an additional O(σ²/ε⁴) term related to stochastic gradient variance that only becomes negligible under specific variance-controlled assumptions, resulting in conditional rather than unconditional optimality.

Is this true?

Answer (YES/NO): NO